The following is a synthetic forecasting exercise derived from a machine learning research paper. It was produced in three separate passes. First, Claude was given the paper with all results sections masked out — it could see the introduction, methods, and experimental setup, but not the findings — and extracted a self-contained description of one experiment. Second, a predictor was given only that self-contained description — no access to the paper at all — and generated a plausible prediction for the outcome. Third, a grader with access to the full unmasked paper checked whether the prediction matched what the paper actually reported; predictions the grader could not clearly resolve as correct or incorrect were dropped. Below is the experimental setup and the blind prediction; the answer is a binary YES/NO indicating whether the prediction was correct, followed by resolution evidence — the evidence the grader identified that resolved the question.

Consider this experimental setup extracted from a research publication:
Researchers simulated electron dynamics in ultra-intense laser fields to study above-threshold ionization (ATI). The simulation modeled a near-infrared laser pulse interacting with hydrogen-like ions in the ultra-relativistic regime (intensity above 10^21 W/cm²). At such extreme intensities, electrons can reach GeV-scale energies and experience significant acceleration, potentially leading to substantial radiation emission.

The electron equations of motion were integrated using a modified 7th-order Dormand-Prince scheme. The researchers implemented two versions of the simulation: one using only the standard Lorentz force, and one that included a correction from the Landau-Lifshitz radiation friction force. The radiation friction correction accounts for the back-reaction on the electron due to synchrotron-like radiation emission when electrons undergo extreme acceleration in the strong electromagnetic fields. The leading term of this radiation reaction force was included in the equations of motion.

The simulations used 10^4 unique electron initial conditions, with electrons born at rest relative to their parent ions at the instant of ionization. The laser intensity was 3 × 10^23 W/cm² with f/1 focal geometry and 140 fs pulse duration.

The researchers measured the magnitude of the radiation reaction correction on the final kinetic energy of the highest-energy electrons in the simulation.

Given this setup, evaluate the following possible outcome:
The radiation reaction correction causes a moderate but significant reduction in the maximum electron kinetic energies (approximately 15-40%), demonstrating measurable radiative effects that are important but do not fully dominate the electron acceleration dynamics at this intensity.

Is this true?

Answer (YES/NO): NO